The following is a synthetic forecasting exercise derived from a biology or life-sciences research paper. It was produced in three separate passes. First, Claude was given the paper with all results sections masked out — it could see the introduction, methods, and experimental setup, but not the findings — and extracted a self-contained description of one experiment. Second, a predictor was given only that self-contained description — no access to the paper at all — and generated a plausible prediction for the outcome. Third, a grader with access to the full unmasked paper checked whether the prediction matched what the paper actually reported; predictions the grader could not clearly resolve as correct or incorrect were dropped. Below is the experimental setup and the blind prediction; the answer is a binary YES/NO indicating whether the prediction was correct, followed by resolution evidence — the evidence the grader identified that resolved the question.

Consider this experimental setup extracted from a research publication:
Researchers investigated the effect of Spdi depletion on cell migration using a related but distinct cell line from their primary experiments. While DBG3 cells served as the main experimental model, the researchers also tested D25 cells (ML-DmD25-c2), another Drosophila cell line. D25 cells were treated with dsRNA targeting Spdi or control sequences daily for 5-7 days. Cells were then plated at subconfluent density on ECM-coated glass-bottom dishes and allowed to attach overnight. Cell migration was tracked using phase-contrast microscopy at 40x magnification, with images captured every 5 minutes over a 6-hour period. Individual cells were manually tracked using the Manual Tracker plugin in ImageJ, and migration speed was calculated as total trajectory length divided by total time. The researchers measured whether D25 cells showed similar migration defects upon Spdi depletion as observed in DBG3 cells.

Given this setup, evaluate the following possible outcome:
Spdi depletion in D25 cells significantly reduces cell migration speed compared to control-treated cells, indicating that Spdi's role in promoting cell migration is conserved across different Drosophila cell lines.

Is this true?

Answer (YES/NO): NO